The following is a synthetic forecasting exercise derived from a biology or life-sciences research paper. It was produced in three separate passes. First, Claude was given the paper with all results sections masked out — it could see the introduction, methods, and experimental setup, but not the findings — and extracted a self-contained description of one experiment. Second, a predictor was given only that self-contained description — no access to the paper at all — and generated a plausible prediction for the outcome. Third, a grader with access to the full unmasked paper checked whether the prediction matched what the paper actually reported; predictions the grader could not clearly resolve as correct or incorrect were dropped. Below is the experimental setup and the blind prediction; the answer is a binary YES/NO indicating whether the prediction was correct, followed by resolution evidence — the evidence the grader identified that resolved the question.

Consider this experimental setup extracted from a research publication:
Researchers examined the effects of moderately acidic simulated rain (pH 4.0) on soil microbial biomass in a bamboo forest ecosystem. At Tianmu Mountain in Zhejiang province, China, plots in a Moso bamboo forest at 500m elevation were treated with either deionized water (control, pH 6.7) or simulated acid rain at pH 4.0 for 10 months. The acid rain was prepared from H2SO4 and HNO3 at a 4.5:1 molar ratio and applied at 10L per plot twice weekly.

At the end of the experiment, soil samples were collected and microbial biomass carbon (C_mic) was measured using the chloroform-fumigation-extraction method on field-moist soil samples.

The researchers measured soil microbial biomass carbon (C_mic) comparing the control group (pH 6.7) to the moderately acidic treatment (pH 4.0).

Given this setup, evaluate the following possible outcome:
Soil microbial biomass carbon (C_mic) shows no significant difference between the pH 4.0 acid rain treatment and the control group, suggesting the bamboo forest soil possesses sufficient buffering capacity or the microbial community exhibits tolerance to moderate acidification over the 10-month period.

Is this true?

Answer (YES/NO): YES